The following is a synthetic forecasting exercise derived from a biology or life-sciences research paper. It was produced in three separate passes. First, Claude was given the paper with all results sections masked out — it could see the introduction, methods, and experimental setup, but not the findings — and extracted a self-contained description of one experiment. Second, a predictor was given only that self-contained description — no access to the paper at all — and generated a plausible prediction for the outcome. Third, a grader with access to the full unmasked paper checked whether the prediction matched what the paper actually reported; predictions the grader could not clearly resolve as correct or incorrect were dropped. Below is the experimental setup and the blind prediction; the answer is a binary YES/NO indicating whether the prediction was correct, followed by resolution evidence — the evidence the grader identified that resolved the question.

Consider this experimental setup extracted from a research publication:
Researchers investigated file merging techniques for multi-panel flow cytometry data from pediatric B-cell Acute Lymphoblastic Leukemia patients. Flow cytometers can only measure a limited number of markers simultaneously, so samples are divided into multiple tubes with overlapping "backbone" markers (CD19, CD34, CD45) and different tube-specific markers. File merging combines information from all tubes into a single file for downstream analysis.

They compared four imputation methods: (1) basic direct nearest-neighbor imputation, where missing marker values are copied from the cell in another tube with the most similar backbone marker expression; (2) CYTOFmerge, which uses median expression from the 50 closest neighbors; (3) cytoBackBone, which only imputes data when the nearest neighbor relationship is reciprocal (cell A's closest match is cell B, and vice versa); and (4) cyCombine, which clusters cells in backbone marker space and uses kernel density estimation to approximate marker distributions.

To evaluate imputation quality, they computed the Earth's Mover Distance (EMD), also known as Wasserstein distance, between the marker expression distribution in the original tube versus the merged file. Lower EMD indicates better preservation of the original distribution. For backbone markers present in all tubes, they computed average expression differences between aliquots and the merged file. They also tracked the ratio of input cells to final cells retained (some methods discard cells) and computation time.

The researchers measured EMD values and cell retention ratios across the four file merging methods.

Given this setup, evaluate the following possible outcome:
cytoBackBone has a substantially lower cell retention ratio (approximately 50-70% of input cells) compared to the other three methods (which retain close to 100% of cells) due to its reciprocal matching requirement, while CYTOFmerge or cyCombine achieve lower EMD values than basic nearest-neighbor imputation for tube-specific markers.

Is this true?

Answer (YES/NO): NO